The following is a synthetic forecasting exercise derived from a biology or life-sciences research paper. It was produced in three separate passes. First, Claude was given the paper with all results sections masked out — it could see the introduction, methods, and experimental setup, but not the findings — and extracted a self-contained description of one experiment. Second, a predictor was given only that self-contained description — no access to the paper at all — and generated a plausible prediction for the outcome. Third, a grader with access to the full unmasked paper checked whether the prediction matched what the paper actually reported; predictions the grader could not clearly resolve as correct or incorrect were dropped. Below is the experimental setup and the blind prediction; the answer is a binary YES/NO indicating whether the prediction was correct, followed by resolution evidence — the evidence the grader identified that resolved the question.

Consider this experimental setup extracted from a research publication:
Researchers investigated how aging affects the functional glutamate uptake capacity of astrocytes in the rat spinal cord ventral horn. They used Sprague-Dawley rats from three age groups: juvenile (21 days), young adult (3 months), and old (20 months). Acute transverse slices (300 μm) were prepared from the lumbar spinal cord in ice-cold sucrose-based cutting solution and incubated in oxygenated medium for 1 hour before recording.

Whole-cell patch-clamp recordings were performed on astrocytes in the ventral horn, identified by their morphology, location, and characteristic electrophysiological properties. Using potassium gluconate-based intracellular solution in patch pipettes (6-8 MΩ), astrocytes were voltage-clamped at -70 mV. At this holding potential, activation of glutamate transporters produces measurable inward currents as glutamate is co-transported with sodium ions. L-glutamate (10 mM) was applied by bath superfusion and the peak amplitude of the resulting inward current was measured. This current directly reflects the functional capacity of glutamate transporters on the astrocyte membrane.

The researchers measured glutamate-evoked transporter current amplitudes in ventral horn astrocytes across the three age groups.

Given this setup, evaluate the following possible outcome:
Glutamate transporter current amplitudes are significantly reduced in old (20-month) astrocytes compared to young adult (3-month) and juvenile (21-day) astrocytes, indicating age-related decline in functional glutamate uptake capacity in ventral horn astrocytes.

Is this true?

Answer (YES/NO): NO